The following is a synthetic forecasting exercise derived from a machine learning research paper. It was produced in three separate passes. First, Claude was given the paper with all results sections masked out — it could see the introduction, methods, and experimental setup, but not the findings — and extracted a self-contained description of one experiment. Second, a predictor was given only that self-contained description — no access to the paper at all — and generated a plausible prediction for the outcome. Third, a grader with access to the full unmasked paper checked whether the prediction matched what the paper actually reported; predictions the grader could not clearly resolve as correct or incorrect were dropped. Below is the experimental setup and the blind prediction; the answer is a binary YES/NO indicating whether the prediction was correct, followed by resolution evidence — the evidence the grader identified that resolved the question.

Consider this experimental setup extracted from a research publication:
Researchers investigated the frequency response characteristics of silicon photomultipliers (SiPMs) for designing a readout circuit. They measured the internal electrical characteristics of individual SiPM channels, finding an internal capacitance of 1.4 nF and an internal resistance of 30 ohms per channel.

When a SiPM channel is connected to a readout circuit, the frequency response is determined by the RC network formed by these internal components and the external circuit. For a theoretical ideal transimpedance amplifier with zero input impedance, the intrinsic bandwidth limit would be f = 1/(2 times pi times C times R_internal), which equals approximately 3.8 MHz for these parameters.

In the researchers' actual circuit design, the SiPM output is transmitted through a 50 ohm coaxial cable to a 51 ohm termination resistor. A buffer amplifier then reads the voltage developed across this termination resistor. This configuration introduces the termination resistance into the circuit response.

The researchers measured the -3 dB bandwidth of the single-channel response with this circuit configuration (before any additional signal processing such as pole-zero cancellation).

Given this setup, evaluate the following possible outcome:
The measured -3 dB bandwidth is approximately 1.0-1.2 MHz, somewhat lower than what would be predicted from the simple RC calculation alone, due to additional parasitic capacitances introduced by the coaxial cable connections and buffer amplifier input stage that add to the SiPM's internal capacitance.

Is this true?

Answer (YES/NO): NO